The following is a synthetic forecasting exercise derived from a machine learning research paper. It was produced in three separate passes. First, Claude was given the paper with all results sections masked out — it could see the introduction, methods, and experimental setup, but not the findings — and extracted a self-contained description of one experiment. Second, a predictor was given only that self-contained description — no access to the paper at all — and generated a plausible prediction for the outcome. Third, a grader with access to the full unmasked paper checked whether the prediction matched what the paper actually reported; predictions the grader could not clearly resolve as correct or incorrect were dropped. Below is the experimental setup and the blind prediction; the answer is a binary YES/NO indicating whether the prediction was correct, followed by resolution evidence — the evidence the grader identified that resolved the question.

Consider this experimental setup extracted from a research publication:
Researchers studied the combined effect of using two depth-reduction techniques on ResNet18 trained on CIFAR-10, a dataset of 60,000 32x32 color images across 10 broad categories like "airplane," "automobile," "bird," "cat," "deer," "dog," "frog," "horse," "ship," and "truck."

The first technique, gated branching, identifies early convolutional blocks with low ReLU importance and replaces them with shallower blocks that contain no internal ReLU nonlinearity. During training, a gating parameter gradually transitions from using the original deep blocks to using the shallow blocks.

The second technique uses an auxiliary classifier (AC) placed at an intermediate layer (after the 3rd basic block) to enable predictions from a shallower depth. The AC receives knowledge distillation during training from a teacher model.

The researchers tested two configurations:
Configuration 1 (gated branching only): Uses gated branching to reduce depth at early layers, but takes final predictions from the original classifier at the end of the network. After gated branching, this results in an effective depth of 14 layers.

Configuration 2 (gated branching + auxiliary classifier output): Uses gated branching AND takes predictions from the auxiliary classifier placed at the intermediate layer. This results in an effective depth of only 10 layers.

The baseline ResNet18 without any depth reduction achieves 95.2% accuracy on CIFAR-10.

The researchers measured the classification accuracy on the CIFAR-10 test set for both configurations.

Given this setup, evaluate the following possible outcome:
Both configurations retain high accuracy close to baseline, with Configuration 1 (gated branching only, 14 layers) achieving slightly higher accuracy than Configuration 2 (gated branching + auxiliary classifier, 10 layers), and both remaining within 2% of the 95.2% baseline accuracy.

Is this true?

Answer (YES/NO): YES